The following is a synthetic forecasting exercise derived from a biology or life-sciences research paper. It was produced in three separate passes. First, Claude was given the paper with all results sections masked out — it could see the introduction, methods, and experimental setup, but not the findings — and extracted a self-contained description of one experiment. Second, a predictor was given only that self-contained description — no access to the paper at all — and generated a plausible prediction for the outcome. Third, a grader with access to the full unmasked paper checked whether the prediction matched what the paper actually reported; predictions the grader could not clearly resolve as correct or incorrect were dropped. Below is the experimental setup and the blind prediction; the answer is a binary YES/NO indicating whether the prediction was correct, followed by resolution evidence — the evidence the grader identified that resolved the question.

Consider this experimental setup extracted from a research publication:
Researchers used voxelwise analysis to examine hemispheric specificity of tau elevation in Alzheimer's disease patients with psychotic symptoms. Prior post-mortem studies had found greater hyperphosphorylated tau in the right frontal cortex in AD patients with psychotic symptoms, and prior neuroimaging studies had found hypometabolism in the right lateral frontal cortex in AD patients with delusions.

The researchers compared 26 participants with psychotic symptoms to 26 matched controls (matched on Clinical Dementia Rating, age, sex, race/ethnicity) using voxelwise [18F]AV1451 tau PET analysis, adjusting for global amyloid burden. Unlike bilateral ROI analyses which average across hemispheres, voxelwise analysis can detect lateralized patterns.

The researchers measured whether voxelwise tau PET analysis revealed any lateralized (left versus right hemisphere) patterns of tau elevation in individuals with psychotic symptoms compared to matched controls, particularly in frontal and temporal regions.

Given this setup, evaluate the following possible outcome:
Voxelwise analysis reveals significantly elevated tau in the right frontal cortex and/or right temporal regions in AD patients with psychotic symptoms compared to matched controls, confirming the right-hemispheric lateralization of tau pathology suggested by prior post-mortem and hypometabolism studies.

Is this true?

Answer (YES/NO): YES